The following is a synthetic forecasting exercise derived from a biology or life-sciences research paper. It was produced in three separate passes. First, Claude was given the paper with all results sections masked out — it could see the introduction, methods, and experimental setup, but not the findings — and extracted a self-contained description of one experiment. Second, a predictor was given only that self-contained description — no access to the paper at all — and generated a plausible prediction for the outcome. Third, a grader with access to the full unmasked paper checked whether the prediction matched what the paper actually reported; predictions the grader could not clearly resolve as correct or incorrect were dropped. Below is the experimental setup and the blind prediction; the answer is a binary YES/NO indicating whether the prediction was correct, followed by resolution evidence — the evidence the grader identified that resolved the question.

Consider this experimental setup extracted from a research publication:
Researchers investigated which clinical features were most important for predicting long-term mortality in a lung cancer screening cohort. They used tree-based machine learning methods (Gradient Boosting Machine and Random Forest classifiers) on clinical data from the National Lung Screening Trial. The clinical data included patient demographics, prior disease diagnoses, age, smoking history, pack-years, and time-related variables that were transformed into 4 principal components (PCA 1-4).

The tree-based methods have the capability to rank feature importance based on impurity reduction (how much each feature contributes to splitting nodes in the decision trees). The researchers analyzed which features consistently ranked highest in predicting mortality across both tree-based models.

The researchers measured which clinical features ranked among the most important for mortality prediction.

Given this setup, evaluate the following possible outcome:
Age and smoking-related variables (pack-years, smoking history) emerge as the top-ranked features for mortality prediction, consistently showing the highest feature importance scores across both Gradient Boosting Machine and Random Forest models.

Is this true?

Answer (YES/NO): NO